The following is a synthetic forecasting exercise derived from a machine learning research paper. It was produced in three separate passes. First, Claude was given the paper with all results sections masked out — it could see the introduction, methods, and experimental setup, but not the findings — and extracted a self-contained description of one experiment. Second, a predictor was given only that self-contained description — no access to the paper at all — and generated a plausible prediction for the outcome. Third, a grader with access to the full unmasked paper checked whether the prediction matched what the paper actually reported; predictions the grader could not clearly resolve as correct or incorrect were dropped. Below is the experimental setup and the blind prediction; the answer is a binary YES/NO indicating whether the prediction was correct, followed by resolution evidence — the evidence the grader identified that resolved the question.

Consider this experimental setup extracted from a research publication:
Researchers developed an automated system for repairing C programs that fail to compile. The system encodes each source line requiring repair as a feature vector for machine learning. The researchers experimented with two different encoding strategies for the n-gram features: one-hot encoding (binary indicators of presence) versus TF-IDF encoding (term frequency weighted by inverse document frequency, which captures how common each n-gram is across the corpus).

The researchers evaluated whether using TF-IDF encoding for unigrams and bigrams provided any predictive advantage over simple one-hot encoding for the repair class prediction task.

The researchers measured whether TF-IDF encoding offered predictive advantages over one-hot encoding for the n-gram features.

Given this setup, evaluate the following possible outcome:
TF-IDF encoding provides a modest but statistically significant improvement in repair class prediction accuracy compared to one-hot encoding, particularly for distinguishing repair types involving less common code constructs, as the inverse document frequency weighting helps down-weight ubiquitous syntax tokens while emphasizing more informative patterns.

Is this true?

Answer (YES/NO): NO